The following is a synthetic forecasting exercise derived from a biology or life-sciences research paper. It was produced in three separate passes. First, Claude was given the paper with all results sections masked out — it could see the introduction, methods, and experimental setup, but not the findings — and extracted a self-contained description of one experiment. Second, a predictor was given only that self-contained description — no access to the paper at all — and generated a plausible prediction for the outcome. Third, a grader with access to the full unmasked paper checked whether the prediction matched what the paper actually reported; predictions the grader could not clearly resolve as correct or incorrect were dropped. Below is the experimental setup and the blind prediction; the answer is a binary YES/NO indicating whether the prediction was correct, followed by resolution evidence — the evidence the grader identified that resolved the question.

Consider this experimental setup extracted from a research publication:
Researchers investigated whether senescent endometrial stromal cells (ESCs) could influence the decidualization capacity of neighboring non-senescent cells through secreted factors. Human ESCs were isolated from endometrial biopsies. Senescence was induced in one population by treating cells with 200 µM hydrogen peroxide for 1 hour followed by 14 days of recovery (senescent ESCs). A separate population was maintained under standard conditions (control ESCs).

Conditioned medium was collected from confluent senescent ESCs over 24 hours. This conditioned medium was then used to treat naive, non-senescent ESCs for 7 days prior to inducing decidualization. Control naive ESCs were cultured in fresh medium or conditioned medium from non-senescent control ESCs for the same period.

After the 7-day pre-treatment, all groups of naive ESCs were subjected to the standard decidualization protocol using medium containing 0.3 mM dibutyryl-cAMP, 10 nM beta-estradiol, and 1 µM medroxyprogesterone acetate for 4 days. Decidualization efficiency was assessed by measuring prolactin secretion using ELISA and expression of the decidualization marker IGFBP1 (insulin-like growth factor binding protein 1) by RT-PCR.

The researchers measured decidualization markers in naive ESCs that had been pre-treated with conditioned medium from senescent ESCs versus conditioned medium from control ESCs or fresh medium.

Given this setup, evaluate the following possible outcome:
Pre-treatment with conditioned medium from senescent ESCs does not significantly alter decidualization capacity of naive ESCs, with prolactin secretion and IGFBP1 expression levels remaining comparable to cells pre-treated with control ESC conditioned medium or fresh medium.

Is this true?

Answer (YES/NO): NO